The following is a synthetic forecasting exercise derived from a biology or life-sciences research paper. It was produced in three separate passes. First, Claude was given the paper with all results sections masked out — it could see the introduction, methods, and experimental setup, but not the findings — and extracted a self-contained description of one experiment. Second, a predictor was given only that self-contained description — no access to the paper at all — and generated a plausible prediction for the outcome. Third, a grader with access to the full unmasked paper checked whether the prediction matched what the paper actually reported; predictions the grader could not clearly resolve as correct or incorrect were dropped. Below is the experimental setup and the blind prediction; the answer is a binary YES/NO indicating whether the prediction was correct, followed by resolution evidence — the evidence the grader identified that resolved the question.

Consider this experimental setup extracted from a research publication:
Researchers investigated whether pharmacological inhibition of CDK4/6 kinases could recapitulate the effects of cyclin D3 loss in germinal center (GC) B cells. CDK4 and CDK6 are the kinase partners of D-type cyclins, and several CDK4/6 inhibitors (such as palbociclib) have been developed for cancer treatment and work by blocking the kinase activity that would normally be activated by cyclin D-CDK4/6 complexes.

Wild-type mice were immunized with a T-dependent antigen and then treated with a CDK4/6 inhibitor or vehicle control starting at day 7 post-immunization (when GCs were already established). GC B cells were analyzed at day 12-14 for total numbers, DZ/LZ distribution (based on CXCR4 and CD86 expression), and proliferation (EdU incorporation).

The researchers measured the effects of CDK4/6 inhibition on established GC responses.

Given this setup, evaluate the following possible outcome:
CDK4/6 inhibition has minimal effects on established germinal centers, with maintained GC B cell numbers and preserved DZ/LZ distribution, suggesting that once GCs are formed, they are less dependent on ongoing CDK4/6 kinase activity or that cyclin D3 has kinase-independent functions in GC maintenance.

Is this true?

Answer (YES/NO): NO